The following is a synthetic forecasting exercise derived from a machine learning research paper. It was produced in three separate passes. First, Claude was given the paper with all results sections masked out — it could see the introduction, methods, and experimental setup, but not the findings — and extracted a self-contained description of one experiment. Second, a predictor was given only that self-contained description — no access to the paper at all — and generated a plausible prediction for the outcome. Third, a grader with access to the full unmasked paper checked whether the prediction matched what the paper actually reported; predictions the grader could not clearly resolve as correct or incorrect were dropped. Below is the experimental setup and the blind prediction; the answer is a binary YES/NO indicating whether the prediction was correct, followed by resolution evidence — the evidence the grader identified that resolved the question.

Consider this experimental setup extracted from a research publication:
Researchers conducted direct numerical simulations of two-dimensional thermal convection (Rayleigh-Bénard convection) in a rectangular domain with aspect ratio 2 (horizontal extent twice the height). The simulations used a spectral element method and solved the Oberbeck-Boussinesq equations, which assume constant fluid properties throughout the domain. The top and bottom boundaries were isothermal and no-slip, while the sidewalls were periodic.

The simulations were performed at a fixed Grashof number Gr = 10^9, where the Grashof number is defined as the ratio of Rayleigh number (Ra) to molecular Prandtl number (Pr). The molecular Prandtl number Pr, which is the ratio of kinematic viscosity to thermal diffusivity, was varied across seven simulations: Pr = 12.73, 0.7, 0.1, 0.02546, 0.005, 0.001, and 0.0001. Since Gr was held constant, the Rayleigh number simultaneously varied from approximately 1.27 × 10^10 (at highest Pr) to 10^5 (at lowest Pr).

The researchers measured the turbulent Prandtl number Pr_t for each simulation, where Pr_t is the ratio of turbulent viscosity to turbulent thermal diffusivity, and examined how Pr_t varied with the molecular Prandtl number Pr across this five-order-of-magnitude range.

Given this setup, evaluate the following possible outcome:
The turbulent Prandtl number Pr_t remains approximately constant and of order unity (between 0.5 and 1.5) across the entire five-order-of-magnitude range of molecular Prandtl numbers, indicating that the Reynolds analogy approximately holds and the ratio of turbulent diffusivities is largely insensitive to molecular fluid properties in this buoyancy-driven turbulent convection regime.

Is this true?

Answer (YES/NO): NO